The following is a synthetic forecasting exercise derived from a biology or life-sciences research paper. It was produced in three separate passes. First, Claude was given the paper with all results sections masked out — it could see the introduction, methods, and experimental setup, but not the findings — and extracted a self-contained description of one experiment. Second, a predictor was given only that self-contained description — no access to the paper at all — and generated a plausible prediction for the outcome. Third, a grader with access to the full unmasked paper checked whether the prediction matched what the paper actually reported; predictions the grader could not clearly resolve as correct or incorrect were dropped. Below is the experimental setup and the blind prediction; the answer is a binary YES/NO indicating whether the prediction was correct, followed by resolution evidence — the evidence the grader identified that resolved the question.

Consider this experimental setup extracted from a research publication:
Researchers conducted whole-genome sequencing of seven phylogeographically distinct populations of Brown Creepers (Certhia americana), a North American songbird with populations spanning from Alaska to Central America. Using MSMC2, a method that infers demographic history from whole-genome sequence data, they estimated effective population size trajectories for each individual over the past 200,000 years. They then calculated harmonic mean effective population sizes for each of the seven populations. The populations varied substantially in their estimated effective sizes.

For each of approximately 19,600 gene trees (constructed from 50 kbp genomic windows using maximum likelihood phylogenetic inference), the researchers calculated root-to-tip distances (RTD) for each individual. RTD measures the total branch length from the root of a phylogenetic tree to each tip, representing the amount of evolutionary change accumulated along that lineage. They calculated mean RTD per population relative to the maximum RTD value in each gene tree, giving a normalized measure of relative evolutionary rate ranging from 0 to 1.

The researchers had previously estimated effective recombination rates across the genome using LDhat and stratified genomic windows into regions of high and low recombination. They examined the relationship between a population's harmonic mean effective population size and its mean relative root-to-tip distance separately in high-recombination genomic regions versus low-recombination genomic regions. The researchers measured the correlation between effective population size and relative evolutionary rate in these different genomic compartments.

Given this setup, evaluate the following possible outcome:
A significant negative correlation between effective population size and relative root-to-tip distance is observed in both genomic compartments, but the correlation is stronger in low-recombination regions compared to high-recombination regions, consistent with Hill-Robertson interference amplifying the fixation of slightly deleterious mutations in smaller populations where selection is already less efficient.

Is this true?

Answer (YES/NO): NO